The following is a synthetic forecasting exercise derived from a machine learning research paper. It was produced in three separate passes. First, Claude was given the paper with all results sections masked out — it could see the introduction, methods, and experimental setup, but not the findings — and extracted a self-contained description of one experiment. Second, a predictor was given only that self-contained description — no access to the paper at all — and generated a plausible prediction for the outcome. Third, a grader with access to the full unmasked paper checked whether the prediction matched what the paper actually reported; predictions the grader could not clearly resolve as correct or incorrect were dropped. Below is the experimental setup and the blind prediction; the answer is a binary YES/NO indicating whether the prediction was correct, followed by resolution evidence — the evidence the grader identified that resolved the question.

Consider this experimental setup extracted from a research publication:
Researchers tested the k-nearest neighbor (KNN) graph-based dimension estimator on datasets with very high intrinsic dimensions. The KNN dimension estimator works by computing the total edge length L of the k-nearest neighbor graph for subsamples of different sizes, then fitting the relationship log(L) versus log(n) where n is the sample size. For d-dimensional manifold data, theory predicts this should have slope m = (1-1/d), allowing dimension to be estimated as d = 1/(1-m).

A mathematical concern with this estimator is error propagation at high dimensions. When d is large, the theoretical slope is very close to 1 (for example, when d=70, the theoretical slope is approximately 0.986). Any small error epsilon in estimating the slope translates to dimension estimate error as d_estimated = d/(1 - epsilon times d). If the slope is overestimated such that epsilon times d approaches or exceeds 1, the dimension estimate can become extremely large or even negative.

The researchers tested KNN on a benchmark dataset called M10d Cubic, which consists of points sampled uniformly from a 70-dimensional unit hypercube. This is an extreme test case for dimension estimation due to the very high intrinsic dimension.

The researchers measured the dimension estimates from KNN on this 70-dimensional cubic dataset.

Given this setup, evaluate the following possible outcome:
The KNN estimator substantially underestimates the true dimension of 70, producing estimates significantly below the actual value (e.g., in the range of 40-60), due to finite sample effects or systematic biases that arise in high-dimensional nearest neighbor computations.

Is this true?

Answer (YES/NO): NO